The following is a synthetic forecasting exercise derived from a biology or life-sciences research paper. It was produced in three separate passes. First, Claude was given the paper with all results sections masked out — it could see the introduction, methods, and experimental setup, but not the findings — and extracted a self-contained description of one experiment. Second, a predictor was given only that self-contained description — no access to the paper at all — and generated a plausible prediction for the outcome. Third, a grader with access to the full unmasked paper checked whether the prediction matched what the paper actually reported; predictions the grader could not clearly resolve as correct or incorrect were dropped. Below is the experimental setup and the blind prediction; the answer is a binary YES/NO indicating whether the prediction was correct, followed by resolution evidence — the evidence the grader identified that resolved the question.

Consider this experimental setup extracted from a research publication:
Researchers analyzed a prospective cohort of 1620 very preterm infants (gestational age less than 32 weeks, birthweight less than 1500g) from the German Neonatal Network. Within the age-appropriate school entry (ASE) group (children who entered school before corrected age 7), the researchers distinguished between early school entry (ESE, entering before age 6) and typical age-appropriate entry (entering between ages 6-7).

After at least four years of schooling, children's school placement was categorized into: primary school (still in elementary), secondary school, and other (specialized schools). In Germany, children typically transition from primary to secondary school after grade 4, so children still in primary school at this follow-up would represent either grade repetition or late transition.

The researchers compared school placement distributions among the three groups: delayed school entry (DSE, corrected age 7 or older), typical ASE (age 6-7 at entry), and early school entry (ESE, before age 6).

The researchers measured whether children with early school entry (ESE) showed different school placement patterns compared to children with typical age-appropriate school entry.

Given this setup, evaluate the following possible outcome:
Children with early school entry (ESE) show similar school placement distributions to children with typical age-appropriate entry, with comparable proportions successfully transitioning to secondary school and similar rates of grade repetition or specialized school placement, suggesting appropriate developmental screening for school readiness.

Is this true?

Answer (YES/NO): NO